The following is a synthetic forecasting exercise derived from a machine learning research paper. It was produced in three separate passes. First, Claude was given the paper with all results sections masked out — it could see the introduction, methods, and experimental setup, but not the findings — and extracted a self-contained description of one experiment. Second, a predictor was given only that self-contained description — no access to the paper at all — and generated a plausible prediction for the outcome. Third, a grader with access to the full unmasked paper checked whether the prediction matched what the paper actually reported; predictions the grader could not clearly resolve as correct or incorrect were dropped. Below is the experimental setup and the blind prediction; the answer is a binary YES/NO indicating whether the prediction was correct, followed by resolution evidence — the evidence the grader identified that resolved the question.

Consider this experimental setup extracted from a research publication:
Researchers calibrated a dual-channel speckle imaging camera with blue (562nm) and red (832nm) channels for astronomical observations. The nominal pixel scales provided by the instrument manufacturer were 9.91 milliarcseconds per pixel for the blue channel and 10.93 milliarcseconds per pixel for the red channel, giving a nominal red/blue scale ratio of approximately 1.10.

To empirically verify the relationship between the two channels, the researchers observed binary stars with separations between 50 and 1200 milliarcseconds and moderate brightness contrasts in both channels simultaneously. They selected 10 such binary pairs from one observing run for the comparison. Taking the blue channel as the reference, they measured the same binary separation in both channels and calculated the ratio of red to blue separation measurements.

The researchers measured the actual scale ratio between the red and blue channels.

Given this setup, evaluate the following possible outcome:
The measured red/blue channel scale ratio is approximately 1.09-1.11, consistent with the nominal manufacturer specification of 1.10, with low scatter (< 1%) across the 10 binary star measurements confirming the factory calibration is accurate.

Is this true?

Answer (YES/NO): NO